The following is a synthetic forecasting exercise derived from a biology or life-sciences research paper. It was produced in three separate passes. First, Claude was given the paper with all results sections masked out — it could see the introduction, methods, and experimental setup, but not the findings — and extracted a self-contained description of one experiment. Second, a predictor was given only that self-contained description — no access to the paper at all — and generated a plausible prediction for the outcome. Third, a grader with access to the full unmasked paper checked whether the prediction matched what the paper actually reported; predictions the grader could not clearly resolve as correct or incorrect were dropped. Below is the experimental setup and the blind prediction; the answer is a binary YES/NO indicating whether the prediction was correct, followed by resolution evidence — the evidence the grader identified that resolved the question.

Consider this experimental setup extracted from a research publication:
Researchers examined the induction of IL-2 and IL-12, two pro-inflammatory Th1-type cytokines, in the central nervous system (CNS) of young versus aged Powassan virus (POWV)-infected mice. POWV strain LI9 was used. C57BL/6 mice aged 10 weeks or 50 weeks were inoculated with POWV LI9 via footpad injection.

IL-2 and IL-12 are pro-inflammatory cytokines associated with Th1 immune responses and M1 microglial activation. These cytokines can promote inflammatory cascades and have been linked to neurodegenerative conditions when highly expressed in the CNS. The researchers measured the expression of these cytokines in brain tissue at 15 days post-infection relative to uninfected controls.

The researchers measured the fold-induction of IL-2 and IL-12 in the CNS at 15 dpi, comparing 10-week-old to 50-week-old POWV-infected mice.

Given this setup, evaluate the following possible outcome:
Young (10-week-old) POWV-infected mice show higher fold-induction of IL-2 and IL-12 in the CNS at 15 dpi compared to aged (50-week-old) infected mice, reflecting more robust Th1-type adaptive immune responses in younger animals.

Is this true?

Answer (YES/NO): NO